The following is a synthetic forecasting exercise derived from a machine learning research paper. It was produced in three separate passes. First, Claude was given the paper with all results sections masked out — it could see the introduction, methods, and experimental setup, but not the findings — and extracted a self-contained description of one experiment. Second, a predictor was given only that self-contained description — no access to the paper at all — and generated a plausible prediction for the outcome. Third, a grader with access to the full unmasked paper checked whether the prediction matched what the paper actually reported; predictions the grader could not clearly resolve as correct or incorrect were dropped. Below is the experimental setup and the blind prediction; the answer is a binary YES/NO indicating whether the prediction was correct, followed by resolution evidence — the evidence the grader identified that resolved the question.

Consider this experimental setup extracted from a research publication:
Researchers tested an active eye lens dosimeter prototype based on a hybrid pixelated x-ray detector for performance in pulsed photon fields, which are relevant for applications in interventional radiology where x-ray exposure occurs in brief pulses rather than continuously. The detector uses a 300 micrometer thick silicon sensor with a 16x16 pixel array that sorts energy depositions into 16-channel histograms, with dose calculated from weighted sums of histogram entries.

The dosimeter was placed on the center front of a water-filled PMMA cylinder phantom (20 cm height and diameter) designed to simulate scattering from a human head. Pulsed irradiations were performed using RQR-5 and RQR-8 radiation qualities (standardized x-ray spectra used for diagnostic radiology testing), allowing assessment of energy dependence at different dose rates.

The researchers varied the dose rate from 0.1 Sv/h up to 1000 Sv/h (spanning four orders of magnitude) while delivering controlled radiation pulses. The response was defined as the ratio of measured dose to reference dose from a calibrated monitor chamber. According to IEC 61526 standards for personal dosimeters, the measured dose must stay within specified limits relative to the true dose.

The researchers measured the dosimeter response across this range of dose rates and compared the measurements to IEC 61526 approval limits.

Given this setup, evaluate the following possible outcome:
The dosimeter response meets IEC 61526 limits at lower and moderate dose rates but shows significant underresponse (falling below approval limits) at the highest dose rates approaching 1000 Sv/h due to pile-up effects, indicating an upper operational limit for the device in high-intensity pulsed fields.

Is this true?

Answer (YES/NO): NO